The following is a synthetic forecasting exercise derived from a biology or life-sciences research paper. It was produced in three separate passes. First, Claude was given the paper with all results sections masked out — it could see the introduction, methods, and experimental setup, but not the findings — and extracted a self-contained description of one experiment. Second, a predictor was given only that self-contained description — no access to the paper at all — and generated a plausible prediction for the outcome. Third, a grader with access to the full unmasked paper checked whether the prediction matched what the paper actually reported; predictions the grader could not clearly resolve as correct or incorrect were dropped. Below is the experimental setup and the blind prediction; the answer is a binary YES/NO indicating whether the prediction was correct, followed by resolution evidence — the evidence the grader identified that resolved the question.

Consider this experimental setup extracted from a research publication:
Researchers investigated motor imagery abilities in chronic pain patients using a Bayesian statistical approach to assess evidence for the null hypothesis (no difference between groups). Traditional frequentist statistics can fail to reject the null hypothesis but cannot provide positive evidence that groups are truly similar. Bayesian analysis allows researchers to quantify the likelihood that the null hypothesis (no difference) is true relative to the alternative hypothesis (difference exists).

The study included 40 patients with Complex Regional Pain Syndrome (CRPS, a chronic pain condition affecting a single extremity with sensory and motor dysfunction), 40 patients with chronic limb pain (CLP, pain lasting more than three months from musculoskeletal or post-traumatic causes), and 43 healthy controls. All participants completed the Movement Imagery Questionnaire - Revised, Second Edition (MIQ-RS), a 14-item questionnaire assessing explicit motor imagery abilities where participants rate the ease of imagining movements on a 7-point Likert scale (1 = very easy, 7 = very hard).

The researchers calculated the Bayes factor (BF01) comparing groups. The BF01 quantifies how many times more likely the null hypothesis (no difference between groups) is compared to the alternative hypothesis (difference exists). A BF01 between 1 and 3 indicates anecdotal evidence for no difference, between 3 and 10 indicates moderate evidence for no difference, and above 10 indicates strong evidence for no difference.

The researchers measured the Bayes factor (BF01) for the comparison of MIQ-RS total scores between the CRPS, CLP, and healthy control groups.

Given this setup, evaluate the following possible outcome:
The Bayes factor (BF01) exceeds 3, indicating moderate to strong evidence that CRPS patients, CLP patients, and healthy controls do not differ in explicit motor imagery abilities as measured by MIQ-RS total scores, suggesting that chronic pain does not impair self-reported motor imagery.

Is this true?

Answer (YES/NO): NO